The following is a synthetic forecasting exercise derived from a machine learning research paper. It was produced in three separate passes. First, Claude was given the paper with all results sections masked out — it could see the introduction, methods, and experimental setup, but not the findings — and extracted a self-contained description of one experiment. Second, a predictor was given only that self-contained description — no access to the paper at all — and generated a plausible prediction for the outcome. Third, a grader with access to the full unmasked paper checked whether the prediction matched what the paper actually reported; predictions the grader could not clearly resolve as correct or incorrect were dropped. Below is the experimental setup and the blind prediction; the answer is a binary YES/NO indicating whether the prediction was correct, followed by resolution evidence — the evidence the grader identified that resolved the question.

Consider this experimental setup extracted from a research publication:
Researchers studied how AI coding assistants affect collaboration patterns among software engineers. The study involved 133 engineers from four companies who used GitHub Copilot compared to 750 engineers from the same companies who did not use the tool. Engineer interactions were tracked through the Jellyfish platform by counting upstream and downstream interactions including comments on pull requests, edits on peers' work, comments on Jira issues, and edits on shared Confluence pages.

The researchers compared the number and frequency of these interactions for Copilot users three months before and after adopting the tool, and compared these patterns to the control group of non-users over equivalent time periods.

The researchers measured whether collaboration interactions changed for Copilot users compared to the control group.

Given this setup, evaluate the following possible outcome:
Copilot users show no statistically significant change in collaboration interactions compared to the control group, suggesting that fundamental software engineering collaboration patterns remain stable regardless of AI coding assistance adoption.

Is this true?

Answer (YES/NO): YES